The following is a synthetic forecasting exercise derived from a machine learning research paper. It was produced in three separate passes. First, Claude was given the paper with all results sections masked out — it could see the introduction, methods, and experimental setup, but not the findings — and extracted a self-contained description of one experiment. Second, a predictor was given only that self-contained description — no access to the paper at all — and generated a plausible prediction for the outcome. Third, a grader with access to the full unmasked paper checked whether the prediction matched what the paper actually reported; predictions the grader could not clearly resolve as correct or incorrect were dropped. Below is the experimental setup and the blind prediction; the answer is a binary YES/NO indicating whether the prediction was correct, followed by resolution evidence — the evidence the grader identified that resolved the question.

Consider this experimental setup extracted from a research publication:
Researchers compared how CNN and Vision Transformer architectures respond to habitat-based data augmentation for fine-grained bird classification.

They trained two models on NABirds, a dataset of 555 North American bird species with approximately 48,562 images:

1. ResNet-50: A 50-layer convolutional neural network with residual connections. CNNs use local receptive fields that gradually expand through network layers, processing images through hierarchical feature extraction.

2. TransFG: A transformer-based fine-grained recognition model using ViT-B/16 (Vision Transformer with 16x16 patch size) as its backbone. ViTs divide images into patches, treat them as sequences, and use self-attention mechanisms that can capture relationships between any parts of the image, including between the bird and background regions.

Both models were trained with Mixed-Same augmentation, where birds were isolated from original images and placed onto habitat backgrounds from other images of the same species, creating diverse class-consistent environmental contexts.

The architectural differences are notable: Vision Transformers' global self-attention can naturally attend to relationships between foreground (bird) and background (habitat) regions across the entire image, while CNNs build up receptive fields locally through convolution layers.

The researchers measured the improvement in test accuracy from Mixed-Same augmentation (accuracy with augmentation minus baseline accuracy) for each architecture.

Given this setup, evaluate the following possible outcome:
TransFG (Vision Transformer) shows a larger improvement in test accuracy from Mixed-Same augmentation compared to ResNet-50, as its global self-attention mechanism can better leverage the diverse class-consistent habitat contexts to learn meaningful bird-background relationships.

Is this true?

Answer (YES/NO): NO